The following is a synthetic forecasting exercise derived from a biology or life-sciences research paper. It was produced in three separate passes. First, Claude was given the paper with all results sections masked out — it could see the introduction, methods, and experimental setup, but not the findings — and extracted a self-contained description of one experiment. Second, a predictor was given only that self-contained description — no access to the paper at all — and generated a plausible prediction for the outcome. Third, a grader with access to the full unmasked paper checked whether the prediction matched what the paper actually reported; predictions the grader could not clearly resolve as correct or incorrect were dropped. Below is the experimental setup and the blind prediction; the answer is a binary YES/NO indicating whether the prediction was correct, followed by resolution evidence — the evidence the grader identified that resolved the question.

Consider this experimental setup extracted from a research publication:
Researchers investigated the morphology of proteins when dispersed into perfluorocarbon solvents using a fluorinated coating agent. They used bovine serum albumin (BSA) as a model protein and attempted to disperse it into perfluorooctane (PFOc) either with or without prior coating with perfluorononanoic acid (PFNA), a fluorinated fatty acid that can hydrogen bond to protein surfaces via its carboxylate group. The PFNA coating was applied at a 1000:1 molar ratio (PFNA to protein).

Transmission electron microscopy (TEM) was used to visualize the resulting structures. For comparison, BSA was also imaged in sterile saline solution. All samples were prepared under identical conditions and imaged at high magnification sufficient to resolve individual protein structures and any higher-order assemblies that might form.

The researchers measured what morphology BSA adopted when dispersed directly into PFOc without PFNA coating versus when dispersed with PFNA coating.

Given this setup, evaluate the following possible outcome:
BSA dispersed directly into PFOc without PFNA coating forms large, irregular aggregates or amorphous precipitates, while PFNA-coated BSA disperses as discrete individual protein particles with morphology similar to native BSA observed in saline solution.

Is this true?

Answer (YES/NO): NO